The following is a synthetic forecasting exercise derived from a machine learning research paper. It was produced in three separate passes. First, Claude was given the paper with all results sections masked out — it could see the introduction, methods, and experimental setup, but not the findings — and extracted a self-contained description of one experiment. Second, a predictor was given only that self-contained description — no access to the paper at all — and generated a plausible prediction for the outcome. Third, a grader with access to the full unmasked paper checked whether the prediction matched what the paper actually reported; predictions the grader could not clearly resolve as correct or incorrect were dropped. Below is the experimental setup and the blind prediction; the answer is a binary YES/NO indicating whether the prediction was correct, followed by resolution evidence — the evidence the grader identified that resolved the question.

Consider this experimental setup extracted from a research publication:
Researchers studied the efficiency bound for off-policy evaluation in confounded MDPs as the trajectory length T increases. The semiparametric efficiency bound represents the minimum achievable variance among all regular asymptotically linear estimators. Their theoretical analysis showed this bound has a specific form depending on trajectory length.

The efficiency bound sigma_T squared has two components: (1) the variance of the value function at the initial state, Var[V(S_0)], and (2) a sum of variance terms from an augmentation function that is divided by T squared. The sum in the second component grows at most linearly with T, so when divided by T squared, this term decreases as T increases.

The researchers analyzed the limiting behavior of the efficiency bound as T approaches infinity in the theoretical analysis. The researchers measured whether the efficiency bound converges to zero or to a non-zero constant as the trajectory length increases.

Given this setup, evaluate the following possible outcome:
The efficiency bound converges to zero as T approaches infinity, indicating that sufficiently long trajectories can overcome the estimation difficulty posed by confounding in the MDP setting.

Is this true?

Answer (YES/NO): NO